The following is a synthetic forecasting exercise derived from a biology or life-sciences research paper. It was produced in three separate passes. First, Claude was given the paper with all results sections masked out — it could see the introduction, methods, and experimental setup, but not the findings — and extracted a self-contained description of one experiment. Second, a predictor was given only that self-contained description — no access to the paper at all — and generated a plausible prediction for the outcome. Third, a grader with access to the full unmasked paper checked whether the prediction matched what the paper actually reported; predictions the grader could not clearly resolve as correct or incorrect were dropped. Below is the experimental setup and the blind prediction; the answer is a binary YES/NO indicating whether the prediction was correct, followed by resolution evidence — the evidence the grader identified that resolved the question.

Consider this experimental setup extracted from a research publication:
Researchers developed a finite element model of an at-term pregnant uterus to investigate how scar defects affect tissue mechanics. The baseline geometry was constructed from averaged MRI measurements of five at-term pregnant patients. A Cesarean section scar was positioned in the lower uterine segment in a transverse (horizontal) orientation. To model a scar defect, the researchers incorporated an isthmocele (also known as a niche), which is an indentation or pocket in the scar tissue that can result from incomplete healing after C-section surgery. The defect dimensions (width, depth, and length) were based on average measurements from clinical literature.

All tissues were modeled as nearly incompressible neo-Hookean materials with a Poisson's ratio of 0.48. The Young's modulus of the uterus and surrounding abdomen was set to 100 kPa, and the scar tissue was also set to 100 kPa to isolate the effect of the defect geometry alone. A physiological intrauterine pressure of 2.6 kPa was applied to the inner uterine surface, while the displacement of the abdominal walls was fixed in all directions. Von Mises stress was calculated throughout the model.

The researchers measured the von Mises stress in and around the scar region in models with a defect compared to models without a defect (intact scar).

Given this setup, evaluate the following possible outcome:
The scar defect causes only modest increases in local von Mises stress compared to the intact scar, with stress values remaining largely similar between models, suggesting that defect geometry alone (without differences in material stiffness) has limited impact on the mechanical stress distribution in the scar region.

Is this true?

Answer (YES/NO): NO